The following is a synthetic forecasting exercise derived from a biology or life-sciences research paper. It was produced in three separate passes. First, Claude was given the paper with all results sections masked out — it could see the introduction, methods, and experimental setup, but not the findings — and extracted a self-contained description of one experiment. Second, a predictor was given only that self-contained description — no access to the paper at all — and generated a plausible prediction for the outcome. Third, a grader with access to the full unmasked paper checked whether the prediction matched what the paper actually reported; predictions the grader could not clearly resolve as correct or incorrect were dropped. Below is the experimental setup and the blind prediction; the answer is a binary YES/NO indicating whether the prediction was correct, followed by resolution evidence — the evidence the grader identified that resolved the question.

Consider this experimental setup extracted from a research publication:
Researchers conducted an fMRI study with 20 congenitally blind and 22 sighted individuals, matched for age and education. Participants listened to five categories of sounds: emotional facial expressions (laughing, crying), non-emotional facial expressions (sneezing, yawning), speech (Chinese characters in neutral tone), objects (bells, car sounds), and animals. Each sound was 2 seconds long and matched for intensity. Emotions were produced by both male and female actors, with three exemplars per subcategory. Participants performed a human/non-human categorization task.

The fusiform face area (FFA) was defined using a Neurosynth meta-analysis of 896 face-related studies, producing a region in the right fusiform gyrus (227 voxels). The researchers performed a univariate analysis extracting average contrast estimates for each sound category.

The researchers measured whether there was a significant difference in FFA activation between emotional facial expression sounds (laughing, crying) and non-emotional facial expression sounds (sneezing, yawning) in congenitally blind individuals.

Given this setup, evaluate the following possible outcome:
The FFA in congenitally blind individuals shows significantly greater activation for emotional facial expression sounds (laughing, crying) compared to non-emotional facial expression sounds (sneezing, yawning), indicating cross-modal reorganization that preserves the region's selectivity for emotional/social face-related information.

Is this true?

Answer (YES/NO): NO